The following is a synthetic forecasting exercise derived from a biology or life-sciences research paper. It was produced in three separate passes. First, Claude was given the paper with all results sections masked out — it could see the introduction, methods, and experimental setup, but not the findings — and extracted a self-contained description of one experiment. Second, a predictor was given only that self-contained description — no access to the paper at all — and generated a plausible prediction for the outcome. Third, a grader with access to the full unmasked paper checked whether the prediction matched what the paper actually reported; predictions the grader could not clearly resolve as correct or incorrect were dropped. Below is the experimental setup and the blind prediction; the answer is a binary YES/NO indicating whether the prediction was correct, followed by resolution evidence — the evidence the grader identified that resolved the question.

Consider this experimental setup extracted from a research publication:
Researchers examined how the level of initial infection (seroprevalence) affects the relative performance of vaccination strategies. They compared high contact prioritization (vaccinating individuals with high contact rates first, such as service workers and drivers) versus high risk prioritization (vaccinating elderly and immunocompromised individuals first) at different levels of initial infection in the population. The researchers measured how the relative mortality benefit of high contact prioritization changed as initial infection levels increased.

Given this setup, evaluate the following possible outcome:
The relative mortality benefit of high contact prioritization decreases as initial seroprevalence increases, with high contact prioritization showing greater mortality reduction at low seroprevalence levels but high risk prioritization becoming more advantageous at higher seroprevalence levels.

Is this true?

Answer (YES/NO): YES